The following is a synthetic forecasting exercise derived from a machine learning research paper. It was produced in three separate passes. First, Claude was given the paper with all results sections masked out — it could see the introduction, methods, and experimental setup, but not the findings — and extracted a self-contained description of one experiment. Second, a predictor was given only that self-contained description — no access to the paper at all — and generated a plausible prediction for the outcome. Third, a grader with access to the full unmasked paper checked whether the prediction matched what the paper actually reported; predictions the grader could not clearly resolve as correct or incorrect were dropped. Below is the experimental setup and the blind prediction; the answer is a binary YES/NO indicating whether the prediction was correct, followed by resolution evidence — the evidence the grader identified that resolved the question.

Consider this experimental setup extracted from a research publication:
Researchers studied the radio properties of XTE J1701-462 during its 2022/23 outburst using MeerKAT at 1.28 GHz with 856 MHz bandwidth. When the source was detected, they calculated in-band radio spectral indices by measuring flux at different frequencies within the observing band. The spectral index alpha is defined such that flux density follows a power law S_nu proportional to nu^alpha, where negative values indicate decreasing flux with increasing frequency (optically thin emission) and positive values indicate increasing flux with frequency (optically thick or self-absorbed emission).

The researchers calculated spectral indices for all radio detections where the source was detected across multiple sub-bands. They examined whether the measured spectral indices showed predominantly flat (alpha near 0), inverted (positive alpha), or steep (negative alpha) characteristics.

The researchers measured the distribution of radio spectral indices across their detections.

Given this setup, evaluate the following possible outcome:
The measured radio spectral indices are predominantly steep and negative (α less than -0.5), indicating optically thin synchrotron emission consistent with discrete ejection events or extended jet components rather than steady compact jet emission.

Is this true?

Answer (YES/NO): NO